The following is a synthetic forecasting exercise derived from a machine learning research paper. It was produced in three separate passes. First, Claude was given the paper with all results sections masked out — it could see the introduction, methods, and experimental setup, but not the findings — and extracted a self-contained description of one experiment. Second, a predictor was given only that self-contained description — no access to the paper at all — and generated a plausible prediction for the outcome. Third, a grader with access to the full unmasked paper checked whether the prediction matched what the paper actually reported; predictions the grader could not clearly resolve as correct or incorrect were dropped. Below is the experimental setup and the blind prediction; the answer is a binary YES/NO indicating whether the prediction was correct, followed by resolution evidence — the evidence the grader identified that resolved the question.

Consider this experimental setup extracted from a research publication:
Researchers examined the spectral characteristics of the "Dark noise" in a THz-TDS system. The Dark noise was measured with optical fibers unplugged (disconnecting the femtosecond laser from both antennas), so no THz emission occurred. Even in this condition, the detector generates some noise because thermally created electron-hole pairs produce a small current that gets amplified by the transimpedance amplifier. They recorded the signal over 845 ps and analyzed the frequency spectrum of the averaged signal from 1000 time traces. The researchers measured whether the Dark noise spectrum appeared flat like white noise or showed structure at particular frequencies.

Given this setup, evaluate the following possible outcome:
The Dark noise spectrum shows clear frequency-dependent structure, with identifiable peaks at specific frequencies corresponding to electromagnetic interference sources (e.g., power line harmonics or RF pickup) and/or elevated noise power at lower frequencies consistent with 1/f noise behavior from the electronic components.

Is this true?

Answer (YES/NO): NO